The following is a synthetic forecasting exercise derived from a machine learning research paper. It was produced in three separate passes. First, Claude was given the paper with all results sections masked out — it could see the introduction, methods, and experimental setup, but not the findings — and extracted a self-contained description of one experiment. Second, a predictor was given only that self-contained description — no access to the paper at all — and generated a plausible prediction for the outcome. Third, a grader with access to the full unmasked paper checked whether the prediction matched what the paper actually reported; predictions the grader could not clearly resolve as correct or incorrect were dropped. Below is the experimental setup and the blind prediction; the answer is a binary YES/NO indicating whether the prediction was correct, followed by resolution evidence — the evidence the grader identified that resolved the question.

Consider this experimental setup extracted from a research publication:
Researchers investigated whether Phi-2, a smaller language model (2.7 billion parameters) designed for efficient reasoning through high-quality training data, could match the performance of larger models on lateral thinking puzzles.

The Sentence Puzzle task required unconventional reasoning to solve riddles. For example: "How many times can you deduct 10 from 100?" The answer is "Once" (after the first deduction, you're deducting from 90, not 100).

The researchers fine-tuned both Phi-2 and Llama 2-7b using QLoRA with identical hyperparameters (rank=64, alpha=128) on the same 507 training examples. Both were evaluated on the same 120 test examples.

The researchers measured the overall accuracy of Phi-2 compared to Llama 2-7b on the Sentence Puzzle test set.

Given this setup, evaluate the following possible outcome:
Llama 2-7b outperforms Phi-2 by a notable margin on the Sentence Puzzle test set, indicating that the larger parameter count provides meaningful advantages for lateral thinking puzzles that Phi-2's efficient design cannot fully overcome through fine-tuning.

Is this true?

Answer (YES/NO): YES